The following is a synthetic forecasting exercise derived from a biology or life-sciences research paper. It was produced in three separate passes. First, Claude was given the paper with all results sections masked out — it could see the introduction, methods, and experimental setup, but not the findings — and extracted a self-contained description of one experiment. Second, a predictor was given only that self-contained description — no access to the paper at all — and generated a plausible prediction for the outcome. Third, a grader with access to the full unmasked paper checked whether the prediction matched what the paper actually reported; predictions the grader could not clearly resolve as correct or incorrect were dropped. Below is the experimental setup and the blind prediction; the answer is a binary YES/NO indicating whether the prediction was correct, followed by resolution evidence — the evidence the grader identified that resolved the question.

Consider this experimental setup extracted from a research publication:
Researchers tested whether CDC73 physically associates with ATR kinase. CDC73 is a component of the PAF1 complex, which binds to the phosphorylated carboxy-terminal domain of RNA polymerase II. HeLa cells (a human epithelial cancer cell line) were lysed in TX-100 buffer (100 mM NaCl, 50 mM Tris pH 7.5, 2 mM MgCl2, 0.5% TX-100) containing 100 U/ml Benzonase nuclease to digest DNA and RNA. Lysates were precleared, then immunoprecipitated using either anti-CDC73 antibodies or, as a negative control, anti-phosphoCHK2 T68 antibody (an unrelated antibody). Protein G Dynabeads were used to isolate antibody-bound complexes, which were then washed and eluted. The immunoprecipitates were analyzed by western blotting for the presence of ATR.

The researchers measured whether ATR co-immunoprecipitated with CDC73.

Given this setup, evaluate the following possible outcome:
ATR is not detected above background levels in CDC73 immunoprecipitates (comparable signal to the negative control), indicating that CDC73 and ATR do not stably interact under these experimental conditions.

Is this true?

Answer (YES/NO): NO